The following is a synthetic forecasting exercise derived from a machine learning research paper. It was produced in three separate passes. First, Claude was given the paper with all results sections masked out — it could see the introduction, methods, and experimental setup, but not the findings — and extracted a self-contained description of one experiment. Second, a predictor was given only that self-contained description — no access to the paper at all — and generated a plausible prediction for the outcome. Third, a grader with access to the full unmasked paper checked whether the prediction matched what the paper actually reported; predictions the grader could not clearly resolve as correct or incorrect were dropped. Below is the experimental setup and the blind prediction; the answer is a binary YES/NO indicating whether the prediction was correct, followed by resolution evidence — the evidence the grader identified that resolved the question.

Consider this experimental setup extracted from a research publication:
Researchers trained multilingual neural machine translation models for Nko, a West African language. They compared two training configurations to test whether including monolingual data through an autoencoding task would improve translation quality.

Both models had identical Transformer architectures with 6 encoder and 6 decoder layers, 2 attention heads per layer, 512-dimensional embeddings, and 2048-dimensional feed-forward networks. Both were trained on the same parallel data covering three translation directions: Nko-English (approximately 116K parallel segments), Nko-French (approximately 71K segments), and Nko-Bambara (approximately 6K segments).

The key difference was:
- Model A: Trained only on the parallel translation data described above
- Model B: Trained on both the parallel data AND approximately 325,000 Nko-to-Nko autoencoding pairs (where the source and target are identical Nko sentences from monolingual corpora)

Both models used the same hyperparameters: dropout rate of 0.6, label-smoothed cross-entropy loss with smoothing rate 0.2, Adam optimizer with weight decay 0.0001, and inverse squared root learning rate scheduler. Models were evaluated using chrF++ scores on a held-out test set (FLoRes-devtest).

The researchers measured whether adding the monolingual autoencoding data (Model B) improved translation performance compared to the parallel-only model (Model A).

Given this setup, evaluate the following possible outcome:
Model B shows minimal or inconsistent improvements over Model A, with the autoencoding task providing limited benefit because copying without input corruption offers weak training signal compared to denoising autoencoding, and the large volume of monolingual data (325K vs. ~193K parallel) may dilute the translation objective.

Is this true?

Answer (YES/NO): YES